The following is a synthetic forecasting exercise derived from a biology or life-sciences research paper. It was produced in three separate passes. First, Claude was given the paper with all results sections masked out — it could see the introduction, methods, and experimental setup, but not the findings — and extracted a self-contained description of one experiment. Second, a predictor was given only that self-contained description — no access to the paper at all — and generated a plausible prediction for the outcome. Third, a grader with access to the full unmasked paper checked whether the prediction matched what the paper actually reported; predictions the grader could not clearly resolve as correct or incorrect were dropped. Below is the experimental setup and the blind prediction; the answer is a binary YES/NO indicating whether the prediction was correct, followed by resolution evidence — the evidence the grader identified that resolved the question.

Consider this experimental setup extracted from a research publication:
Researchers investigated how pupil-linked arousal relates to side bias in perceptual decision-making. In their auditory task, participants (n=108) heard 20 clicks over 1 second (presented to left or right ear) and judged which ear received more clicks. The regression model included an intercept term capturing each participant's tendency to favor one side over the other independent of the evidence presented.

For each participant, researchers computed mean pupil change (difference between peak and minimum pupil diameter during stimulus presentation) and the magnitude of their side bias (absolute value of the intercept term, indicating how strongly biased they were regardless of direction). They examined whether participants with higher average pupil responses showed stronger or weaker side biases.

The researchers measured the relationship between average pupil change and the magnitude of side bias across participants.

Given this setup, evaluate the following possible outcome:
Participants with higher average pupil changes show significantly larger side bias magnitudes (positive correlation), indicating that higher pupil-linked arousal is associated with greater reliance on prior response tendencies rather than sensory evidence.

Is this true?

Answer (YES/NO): NO